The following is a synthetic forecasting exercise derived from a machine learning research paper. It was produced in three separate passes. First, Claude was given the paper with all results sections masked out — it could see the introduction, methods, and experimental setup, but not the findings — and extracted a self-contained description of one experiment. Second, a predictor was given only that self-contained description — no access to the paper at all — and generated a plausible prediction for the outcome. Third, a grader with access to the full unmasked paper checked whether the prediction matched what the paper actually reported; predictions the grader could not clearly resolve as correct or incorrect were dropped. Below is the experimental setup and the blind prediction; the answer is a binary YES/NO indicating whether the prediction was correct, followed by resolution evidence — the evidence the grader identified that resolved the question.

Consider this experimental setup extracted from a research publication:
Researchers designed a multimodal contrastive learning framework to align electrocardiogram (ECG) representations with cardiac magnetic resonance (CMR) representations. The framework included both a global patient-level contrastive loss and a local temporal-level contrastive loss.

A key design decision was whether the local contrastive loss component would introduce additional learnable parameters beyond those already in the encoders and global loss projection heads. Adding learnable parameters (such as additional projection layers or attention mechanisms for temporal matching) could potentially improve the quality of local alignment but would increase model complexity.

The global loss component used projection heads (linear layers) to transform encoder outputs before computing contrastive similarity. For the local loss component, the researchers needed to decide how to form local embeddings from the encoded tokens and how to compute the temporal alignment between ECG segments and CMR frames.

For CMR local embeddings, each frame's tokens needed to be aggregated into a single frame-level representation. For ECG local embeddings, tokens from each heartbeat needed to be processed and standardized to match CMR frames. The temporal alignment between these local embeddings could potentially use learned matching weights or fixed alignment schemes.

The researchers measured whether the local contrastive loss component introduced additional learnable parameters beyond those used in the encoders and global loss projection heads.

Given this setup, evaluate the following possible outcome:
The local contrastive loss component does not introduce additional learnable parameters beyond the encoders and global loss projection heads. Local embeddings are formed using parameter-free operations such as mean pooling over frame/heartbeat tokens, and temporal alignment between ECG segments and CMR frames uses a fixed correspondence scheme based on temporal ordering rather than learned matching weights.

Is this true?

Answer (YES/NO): YES